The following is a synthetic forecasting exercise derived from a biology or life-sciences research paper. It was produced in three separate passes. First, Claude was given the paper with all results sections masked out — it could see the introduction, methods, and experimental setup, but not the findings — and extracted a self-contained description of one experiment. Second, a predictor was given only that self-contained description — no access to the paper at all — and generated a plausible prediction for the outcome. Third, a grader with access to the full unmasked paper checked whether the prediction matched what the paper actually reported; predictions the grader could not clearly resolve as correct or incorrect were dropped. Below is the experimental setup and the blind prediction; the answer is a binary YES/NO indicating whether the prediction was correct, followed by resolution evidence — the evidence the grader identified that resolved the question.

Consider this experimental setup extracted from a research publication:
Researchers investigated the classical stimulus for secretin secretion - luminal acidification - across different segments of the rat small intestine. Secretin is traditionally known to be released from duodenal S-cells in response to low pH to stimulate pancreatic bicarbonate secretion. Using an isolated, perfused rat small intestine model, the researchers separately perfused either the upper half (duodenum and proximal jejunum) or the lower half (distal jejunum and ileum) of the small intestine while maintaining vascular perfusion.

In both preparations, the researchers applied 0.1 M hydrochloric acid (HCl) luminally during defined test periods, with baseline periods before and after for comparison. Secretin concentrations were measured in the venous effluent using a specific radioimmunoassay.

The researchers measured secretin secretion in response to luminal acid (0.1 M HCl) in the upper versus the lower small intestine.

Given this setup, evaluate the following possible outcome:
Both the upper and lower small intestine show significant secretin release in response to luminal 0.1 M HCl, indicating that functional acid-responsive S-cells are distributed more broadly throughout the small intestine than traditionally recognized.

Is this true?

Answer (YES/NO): YES